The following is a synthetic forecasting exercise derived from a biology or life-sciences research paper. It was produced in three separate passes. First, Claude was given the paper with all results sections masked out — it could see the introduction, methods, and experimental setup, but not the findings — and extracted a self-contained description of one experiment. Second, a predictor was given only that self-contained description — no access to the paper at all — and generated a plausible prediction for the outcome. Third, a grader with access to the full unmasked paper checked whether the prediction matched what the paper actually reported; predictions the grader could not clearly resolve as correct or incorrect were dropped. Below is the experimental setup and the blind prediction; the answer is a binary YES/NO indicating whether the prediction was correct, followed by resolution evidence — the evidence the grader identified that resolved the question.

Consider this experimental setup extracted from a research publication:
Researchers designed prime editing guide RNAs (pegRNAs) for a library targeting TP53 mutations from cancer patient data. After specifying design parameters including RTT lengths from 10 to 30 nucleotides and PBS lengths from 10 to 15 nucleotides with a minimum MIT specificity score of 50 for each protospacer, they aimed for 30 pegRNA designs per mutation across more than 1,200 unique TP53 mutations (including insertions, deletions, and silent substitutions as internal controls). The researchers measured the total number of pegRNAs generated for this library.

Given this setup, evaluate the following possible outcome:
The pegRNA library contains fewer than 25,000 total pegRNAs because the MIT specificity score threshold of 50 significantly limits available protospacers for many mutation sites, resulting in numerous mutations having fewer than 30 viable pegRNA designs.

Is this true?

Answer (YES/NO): NO